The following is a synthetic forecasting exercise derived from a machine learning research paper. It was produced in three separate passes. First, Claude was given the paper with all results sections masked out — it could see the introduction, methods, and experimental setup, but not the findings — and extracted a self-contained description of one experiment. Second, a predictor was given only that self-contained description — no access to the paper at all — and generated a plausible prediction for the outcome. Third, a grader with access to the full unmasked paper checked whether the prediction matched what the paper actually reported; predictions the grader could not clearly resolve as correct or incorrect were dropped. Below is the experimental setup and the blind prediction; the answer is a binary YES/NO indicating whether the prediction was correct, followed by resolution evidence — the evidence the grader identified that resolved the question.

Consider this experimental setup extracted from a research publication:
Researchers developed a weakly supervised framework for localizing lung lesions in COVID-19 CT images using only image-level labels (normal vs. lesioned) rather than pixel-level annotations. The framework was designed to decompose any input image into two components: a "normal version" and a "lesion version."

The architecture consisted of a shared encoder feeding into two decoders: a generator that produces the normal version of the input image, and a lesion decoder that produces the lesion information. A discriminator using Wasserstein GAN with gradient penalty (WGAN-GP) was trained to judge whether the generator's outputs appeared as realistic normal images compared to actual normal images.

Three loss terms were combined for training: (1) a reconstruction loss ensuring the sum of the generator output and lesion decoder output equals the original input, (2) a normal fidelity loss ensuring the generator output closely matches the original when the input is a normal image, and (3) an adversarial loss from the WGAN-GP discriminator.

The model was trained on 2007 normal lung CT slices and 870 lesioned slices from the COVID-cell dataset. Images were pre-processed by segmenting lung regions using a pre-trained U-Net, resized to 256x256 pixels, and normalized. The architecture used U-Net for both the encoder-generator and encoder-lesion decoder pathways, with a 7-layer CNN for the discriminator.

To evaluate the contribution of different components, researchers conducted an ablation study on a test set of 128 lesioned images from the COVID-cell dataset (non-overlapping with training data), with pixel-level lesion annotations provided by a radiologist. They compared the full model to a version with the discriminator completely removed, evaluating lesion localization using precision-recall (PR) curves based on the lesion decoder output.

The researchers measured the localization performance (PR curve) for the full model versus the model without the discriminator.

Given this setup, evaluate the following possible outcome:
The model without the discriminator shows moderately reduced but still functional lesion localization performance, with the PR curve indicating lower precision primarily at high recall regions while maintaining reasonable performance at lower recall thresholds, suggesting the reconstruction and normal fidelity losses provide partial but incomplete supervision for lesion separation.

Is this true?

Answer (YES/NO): NO